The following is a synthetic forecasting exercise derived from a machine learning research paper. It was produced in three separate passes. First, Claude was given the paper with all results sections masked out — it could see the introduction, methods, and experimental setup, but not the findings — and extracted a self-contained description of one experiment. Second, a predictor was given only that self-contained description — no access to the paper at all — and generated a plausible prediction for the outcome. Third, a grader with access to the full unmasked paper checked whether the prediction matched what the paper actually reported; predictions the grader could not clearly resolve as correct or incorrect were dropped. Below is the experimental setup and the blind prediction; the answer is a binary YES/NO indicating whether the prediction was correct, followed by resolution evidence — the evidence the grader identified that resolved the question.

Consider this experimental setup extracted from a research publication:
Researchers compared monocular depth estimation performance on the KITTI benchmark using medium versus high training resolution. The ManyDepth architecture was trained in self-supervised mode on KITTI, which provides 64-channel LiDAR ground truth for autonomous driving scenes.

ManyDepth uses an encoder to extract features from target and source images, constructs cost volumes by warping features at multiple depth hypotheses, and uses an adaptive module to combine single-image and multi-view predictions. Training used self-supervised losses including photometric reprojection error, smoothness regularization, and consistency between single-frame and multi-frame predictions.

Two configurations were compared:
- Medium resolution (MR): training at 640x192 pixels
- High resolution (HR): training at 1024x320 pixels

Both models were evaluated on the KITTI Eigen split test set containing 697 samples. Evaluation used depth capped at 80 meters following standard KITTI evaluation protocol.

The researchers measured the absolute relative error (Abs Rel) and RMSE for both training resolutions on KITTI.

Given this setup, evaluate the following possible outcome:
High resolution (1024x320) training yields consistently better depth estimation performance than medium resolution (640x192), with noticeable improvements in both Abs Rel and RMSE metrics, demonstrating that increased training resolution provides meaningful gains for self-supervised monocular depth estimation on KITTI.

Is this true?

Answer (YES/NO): YES